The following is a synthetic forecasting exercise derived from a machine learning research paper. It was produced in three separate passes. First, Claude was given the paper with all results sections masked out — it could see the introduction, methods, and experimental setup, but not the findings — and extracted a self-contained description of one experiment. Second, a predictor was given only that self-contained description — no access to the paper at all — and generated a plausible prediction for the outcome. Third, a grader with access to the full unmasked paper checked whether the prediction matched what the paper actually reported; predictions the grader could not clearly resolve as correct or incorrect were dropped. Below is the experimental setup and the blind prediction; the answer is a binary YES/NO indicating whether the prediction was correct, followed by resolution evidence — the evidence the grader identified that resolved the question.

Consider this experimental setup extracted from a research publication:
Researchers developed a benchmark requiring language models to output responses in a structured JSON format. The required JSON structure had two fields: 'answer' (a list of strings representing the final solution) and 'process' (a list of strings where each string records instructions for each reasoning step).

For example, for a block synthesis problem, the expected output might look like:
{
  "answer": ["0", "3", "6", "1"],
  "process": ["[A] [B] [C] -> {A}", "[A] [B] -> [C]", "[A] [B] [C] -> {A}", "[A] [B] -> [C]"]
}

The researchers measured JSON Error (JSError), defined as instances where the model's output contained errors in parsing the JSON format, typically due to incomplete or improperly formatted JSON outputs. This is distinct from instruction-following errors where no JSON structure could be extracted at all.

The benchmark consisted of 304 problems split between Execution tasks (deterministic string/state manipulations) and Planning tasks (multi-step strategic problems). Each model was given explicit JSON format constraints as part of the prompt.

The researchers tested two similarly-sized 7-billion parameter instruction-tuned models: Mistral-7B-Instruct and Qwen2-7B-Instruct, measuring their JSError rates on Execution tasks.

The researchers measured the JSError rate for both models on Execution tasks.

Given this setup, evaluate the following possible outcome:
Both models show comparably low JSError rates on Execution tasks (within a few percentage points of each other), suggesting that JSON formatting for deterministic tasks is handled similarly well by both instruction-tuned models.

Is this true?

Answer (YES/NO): NO